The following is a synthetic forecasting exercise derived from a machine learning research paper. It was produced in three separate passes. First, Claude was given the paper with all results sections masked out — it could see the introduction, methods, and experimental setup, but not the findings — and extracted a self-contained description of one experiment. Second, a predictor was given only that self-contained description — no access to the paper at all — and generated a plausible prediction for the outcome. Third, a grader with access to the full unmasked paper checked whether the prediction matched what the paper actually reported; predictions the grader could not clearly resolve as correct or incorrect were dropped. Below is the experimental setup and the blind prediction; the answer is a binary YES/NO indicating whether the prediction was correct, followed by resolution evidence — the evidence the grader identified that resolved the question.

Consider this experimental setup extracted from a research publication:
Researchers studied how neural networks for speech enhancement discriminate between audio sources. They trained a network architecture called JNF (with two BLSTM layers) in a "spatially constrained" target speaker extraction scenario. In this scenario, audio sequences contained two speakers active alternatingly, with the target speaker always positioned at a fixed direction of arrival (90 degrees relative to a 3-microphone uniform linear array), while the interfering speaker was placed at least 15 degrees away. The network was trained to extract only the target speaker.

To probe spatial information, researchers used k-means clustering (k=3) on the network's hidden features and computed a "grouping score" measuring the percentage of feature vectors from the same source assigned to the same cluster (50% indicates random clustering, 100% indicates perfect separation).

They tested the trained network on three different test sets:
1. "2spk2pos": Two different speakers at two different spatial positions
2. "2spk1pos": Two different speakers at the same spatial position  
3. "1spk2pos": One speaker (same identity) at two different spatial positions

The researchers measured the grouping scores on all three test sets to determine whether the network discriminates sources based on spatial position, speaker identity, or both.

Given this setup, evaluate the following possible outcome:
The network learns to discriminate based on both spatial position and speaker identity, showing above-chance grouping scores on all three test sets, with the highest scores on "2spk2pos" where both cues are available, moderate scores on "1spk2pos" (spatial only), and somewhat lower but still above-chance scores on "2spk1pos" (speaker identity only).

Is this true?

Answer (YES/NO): NO